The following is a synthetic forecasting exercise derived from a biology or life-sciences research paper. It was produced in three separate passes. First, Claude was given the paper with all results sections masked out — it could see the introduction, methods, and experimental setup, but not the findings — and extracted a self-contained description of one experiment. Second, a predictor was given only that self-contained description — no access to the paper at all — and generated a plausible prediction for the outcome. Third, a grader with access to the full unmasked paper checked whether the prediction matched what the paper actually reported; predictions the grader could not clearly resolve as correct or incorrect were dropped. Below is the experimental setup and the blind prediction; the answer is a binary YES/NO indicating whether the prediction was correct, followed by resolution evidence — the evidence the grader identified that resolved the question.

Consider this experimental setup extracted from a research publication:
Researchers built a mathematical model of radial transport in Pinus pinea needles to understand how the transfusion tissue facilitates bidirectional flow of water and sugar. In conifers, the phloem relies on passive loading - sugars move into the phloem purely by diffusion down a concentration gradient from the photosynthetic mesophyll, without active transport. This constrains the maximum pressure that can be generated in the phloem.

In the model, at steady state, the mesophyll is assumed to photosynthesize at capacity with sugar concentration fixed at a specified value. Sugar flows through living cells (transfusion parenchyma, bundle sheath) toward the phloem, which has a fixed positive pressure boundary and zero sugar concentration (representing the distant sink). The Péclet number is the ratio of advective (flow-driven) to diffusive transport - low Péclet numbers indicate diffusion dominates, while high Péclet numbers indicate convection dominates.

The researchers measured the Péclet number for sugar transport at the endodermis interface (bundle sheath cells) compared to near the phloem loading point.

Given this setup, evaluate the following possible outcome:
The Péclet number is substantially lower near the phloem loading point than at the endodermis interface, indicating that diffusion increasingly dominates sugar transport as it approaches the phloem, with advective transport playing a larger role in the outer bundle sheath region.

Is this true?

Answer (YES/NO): NO